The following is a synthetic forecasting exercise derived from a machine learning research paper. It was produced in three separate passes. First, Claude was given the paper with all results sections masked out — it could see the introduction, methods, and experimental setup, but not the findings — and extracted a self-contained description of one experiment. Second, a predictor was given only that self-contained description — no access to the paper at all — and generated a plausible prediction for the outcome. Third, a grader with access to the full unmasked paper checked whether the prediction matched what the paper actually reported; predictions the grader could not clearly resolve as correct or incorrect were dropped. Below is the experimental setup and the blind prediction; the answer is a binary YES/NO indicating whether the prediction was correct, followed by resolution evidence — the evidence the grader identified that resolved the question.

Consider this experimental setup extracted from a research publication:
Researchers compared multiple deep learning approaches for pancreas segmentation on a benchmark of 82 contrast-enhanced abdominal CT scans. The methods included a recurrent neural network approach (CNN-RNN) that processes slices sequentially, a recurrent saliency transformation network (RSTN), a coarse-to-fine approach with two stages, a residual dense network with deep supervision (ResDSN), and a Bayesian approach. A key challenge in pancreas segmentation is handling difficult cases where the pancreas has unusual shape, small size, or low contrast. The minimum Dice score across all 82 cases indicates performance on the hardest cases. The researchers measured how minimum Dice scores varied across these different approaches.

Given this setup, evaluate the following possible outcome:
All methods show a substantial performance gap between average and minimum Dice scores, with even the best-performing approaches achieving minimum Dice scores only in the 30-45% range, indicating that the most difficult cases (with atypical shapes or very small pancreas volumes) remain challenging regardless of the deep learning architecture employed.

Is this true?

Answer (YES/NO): NO